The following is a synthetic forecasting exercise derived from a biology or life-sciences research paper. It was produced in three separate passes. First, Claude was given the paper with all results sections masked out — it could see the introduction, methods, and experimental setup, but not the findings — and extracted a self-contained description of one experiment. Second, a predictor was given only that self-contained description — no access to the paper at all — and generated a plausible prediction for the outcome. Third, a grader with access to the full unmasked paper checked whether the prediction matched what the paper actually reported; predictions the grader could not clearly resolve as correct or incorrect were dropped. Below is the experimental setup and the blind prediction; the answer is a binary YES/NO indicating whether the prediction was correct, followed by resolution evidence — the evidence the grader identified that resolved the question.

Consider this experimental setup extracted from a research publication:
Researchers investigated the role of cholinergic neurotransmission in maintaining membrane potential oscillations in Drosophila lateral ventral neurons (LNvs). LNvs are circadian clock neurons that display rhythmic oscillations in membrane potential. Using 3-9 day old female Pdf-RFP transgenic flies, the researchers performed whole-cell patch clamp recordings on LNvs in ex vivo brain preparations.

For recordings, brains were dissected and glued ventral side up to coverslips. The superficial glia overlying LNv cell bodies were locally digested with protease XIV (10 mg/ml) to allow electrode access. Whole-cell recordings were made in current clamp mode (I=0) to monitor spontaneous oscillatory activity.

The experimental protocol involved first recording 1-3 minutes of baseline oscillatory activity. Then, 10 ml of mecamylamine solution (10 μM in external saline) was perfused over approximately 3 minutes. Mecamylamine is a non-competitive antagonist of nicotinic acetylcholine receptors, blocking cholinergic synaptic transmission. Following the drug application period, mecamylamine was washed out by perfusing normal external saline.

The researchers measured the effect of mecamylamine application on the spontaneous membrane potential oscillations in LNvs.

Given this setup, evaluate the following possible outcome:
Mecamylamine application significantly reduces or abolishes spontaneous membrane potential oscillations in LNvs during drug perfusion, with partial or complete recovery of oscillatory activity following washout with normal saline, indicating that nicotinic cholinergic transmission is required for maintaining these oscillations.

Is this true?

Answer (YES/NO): NO